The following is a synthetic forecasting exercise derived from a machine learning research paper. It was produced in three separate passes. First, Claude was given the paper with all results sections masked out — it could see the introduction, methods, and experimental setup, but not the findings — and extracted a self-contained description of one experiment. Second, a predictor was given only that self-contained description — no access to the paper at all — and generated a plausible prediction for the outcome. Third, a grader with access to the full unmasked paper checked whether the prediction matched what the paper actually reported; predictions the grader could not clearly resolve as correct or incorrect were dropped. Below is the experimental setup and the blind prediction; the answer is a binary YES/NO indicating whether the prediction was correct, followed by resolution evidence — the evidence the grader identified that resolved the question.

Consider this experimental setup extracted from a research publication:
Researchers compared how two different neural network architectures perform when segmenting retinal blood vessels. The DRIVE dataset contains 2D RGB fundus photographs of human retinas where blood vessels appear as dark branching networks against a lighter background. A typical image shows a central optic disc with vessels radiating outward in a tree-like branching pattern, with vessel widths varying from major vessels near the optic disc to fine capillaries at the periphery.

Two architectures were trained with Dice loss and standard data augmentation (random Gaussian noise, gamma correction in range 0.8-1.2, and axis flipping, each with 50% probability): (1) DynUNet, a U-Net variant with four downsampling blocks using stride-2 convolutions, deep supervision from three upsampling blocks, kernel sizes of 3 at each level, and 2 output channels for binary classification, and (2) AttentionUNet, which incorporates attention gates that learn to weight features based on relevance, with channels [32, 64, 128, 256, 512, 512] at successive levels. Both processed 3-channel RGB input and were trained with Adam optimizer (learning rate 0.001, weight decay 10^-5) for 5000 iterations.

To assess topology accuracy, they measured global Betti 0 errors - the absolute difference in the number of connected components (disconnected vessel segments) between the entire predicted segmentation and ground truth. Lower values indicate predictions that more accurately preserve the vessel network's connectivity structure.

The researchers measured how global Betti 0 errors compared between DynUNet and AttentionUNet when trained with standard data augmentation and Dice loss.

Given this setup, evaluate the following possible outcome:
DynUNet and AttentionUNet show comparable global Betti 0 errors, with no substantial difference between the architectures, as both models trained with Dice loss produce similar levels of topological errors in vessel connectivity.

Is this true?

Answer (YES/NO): NO